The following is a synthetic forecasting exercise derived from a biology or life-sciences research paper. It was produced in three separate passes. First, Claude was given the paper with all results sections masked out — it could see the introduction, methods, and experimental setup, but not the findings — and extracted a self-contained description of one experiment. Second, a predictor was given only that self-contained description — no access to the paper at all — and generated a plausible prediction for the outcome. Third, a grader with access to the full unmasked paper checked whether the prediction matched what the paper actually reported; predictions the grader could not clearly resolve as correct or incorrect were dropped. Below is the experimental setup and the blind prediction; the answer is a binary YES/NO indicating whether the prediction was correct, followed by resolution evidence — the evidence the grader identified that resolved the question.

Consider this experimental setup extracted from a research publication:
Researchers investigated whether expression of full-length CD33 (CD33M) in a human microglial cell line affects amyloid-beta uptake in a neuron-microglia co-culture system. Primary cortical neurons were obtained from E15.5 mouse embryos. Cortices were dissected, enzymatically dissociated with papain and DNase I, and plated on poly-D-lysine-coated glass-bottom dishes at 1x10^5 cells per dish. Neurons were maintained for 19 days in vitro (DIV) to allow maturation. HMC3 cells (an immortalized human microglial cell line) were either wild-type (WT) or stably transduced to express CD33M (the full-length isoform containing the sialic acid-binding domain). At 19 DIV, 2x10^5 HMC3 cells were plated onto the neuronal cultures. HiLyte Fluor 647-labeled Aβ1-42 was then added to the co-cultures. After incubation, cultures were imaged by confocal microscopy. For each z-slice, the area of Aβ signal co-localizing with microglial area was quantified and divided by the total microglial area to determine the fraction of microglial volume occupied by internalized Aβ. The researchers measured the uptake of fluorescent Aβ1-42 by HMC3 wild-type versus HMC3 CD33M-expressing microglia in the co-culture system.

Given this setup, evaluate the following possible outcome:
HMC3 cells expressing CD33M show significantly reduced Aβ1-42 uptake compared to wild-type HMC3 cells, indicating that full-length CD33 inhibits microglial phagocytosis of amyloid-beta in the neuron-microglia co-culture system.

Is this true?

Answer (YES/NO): YES